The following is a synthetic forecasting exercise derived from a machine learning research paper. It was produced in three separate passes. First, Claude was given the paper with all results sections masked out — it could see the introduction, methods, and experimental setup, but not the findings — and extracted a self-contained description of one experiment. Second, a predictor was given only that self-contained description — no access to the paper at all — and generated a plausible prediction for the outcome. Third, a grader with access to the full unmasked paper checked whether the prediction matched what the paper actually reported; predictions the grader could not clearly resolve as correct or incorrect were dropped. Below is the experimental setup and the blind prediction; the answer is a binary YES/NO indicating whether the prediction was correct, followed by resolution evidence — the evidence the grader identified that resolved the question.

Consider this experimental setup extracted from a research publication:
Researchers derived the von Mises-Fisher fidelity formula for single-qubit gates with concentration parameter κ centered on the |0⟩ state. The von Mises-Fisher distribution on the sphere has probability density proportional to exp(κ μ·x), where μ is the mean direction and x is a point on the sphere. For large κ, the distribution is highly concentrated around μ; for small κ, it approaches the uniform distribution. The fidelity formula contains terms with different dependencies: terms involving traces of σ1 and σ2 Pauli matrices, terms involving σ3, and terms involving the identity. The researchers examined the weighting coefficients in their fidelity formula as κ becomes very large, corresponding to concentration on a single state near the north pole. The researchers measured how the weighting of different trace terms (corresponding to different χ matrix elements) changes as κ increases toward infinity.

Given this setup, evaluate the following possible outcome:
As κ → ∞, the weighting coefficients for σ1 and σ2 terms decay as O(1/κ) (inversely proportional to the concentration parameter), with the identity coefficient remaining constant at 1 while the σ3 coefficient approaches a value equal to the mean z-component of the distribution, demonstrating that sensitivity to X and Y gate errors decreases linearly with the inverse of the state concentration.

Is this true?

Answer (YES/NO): NO